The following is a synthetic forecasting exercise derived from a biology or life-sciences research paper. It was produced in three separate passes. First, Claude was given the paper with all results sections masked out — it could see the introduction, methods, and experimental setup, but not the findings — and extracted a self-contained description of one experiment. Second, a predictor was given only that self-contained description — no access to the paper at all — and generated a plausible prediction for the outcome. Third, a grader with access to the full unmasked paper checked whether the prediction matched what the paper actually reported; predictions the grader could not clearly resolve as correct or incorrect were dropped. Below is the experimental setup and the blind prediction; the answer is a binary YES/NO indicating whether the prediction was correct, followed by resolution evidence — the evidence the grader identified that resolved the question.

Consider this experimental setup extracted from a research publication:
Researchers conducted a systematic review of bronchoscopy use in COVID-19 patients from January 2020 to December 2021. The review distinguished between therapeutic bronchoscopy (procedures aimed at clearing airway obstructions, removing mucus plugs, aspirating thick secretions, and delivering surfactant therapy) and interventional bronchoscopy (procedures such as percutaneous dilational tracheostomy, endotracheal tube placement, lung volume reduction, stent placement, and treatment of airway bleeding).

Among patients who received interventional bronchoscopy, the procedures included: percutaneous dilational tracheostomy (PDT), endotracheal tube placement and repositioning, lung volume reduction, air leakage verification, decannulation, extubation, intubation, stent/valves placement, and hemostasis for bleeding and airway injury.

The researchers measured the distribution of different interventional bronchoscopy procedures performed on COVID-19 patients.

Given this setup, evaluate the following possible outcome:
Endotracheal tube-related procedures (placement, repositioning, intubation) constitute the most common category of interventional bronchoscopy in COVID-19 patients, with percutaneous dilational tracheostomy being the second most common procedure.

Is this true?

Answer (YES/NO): NO